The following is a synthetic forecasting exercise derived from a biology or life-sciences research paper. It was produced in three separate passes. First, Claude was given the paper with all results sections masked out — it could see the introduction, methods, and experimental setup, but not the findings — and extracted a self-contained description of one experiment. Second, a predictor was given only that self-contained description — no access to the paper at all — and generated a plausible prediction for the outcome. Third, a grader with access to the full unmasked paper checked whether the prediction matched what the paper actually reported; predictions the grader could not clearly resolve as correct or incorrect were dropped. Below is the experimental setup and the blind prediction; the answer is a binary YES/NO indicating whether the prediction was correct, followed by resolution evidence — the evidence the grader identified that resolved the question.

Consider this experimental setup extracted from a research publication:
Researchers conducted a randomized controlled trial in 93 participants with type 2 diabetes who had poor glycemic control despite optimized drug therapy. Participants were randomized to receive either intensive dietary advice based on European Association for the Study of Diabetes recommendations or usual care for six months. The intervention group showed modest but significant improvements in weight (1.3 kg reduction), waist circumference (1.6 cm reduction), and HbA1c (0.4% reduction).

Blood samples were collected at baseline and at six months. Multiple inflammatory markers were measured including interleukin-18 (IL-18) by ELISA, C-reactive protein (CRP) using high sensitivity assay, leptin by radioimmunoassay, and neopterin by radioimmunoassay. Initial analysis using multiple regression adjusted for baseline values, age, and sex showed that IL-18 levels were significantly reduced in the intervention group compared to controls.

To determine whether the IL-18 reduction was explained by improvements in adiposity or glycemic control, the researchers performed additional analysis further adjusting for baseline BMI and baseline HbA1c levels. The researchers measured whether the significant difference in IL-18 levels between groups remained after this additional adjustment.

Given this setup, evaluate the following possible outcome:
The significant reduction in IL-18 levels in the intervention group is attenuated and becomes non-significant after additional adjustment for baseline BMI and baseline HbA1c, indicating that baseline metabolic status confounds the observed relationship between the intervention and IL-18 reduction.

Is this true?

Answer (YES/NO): NO